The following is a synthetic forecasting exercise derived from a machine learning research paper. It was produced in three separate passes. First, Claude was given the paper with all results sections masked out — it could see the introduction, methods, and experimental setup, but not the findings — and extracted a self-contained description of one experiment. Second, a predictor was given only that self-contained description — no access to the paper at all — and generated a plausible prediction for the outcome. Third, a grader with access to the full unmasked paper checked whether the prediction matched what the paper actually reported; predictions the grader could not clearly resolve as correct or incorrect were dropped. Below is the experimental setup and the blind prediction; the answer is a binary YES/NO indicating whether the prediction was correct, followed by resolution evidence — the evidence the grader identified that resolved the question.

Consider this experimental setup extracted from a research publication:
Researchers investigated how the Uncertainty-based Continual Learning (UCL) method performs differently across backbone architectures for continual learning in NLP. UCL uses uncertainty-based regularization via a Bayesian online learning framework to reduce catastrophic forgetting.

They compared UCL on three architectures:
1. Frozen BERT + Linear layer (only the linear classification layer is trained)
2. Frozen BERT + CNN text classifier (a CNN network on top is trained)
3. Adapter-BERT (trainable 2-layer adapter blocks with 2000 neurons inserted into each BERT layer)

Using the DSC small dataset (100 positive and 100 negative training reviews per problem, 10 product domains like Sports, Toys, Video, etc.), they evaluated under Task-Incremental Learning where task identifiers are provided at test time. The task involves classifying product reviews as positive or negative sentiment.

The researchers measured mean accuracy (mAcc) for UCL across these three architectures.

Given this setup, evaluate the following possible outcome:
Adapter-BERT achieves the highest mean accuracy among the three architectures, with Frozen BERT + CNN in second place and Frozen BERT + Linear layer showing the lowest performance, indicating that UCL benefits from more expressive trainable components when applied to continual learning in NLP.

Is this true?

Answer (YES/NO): NO